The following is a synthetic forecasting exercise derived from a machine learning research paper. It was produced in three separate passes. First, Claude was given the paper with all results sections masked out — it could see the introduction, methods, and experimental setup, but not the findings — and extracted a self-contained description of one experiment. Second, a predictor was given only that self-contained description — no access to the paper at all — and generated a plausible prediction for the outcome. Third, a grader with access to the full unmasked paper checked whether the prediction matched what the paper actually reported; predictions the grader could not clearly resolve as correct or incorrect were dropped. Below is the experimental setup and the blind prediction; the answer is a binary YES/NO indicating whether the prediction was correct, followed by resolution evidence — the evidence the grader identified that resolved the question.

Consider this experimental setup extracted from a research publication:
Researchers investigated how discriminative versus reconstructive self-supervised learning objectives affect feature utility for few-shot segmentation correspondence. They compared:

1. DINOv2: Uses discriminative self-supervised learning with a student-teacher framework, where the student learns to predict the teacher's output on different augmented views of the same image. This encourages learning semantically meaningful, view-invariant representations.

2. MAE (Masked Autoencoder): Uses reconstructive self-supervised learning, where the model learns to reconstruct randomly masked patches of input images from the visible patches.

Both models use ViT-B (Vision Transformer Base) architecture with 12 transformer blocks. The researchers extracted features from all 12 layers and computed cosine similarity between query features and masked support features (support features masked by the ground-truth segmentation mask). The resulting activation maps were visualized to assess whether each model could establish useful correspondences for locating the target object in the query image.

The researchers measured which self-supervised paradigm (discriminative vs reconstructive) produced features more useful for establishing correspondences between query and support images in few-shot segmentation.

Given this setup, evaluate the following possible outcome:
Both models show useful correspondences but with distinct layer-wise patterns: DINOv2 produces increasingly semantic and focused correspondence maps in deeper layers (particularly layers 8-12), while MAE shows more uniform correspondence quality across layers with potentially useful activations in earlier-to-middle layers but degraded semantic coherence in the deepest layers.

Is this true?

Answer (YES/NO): NO